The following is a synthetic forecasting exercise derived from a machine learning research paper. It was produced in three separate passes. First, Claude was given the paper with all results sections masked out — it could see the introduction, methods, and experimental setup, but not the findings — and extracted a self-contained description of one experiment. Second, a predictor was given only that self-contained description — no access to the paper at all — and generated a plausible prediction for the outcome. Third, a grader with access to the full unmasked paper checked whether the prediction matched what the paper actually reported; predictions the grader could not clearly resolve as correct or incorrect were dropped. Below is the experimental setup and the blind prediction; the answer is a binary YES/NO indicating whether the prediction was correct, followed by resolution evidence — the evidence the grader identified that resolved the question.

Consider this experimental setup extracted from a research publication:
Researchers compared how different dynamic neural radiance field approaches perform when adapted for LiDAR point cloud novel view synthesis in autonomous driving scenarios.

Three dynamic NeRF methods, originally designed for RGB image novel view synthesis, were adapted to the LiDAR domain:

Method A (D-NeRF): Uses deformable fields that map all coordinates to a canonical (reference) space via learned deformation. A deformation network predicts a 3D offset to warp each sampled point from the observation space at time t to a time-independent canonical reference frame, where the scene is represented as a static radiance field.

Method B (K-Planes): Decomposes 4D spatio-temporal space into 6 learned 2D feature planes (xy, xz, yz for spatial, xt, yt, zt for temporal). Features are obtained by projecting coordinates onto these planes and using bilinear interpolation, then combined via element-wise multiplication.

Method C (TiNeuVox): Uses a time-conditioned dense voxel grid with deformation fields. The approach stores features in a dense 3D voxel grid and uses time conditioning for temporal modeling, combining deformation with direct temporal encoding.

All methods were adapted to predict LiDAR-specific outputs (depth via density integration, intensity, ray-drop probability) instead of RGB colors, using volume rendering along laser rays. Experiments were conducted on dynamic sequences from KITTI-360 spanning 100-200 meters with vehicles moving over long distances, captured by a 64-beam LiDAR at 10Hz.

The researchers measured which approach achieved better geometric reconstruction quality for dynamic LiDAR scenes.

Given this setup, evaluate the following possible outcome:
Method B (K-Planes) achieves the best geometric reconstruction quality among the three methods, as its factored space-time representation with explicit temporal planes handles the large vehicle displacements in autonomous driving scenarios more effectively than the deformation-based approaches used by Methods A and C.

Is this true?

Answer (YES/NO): NO